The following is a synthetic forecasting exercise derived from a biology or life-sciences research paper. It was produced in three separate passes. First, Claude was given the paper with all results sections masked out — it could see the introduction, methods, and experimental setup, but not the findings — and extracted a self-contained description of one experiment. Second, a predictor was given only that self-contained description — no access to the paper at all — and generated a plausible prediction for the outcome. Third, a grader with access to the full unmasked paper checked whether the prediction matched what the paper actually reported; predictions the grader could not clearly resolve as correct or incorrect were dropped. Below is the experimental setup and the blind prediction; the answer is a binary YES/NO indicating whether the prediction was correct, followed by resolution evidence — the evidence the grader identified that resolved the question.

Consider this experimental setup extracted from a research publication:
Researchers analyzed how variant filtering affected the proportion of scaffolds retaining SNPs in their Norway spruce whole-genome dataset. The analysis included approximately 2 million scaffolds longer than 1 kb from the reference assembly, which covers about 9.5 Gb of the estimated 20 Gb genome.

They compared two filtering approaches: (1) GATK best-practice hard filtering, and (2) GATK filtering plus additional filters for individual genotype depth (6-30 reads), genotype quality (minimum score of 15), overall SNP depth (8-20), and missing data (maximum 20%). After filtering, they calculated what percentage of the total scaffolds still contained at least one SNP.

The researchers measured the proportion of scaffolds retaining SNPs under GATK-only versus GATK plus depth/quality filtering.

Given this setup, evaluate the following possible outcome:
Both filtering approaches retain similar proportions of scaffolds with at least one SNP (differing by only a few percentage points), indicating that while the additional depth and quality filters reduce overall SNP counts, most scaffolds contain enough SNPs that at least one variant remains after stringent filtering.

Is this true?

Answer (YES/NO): NO